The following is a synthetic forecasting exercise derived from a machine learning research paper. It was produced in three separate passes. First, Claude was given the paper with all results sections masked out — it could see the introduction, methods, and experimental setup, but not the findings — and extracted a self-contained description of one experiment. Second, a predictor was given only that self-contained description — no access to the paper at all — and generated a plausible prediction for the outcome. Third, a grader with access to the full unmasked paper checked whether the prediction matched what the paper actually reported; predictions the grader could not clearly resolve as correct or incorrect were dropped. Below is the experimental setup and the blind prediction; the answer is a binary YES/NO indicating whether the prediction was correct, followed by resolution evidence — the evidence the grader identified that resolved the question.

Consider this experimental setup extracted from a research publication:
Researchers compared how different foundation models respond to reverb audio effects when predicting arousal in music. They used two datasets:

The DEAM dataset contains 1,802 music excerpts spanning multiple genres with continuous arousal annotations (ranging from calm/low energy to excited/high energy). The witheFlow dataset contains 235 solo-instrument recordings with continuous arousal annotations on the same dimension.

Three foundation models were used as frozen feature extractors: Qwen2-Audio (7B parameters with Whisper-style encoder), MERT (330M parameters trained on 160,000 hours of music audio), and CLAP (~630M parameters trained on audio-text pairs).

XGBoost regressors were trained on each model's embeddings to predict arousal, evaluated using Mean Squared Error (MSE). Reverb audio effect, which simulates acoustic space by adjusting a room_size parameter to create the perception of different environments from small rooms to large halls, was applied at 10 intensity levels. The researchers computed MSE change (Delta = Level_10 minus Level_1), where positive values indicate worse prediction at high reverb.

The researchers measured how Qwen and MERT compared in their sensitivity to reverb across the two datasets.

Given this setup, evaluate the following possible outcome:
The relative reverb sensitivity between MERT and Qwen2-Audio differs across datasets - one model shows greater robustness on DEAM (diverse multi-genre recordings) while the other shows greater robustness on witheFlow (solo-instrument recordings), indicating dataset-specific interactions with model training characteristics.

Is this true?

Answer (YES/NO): YES